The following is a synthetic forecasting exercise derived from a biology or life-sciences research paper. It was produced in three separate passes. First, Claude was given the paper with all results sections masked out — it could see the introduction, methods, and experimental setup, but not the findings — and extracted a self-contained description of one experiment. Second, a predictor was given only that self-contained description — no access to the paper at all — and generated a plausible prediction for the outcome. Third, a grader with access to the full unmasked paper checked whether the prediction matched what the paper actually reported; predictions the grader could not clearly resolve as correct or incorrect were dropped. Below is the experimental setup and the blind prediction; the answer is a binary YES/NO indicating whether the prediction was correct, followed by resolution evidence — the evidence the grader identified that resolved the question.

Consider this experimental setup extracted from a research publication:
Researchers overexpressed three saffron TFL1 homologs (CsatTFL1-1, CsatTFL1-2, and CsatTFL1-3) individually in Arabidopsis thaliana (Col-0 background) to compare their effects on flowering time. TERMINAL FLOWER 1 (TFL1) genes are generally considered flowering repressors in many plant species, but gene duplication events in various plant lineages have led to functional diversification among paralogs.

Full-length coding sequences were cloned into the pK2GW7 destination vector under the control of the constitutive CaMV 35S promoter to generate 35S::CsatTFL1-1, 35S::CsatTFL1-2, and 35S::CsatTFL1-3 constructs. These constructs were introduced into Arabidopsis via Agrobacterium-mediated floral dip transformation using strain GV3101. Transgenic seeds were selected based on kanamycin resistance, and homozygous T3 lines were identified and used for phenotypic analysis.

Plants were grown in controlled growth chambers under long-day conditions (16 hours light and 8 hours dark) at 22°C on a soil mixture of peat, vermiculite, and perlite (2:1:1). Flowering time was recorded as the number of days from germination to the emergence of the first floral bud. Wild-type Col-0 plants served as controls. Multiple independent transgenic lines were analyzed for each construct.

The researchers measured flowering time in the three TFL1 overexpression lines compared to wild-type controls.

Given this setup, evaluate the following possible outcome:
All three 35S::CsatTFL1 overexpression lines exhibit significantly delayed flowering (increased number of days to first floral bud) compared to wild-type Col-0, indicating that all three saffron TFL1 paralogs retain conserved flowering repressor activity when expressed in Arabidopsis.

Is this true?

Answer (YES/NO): NO